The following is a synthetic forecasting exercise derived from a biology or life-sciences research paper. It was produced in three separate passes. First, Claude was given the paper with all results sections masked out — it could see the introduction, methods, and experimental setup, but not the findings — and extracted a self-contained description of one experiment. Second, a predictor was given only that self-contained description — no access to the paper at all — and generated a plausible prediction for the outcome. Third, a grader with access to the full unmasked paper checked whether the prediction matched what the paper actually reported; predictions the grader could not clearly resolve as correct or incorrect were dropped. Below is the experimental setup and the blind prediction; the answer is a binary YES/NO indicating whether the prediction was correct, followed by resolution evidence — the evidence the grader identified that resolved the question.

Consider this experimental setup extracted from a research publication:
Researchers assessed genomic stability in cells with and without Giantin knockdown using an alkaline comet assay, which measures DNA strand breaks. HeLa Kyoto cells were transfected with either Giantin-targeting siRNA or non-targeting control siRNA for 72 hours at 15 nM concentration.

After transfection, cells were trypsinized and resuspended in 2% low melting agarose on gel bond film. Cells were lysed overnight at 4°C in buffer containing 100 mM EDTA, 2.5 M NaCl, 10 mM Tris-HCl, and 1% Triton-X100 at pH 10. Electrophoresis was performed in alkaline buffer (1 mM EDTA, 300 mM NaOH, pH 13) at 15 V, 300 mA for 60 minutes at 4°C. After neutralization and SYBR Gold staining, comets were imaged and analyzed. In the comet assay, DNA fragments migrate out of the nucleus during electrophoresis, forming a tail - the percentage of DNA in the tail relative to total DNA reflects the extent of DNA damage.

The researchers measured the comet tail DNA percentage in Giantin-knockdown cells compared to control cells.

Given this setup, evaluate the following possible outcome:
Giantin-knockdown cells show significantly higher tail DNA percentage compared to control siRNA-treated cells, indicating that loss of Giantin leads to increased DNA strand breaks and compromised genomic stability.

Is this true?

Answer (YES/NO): YES